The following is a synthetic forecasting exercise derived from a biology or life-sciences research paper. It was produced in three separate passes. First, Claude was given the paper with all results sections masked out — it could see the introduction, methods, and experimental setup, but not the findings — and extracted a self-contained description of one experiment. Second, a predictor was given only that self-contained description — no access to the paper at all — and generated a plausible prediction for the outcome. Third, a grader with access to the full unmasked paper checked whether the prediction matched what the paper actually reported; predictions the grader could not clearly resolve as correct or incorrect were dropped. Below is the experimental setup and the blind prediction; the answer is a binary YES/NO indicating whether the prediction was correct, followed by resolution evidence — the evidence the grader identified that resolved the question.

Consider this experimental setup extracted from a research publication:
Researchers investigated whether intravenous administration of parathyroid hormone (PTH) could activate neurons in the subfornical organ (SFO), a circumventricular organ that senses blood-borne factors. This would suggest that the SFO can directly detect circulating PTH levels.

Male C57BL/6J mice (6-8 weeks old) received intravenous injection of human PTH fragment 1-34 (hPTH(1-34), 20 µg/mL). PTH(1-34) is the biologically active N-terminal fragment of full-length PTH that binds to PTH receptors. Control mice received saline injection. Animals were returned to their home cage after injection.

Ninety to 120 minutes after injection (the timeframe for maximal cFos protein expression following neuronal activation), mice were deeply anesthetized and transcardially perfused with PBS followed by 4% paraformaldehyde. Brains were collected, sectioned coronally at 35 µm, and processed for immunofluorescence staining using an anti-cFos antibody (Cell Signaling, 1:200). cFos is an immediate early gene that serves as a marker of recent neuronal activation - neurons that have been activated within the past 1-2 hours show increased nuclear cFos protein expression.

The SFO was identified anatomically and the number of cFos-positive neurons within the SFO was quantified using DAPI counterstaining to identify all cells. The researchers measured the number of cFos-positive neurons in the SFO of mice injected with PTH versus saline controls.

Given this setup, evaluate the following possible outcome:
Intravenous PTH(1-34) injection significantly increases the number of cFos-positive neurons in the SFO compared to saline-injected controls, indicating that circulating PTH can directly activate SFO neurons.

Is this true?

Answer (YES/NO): YES